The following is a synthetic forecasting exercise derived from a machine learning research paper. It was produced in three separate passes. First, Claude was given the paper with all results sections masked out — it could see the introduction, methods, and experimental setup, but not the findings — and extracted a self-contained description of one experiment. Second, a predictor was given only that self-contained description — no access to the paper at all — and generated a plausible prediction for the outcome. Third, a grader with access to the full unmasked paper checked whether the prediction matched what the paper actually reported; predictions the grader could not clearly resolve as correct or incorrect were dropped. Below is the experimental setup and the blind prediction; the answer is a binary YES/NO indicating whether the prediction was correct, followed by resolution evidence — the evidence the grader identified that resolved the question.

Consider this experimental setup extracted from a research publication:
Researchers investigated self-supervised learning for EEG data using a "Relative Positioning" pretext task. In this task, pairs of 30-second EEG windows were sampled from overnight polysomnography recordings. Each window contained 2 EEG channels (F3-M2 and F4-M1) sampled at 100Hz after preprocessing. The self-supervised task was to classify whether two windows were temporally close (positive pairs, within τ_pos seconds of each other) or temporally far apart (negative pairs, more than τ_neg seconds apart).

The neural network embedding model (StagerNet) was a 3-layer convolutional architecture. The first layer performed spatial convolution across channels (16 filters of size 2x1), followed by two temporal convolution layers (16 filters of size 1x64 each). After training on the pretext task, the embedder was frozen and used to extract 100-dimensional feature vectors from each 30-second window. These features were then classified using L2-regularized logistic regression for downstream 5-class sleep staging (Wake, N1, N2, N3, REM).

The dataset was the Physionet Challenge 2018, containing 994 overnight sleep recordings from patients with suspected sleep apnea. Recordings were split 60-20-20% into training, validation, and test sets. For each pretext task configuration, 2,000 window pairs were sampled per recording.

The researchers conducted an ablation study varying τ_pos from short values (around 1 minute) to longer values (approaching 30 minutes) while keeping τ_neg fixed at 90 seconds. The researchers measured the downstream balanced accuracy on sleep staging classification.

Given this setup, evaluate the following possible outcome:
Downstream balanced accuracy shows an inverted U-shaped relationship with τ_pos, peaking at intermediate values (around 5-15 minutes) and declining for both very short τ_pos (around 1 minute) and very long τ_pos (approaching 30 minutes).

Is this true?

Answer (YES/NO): NO